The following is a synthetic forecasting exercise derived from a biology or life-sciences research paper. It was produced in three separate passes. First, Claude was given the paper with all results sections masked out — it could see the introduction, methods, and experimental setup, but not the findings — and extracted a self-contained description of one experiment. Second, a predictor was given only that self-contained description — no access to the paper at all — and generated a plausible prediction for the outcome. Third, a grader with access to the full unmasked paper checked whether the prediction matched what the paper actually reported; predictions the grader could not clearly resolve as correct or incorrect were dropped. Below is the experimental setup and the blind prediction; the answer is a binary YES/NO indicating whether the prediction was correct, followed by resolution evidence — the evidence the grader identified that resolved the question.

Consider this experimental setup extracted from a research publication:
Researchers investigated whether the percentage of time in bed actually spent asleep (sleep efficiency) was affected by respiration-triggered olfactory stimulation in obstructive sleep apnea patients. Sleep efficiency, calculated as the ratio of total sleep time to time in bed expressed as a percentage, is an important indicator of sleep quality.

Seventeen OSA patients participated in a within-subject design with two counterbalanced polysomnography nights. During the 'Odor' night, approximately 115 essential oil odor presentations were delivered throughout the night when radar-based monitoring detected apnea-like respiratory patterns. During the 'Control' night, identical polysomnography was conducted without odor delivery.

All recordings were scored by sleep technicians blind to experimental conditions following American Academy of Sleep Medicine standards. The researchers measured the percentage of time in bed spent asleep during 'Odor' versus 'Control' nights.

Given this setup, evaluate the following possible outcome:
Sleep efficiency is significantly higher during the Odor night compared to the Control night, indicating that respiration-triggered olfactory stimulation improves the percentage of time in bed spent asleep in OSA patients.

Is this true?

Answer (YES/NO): NO